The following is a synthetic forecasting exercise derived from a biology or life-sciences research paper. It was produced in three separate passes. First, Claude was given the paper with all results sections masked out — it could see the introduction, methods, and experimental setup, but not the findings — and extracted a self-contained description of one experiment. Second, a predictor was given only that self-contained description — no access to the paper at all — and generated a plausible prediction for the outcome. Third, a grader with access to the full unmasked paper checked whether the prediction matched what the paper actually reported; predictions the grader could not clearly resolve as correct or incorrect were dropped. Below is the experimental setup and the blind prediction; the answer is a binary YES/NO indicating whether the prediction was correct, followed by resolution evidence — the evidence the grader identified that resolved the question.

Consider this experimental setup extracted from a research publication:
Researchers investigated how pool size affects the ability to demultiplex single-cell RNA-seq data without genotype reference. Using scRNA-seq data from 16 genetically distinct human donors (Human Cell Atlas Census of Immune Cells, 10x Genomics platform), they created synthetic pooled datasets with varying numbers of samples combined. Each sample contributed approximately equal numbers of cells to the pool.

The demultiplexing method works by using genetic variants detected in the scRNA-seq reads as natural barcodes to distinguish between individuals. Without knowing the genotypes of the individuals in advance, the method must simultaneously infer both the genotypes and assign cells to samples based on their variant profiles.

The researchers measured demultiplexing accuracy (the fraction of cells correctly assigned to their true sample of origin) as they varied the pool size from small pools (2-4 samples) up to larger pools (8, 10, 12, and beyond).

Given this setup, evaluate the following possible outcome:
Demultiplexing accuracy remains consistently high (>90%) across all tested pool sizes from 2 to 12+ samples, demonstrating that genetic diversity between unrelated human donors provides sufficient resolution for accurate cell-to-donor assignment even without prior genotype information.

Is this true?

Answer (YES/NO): NO